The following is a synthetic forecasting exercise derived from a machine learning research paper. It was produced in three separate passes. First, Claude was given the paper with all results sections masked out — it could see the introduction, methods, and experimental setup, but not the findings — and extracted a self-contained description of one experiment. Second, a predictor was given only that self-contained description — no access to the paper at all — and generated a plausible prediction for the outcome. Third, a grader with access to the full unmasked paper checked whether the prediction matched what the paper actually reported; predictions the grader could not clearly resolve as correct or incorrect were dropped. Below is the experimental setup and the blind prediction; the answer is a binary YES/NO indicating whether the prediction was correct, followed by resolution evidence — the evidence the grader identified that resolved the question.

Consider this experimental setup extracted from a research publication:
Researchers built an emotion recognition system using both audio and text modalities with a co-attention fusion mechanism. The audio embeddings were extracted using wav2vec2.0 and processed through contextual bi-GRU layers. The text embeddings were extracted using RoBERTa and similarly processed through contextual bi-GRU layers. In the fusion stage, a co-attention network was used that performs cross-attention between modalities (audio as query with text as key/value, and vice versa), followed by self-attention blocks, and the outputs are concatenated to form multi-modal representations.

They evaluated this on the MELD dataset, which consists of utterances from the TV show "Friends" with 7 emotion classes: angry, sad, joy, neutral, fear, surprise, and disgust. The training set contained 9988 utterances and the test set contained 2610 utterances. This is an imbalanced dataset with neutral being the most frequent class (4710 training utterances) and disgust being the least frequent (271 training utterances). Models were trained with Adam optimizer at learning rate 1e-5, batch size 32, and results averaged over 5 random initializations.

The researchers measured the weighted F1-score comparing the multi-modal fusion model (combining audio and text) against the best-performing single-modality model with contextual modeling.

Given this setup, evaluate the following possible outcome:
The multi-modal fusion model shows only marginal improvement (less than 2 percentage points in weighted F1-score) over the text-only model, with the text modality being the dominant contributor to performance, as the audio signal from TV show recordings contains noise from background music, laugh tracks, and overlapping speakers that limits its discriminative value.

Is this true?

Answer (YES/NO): YES